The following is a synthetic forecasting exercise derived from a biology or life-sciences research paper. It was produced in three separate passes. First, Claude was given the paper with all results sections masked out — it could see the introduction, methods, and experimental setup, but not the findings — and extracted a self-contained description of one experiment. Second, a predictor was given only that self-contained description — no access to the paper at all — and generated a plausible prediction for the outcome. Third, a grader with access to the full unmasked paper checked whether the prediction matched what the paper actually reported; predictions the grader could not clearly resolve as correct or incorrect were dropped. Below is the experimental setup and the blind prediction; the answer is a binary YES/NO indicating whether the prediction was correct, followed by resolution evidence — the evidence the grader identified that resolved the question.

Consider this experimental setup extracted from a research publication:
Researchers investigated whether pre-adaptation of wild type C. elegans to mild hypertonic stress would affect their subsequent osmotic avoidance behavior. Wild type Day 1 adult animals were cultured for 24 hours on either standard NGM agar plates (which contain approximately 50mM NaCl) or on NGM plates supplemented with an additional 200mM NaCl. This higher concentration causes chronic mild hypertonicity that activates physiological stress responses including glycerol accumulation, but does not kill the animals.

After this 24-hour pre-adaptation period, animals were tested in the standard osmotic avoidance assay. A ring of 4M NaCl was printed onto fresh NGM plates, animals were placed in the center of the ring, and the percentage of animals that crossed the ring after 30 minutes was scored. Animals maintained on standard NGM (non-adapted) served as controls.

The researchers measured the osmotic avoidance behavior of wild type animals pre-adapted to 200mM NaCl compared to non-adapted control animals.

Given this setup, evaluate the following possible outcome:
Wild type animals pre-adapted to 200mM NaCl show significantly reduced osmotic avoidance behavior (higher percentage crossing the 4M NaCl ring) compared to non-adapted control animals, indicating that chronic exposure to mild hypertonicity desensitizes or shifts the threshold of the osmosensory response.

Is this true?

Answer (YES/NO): YES